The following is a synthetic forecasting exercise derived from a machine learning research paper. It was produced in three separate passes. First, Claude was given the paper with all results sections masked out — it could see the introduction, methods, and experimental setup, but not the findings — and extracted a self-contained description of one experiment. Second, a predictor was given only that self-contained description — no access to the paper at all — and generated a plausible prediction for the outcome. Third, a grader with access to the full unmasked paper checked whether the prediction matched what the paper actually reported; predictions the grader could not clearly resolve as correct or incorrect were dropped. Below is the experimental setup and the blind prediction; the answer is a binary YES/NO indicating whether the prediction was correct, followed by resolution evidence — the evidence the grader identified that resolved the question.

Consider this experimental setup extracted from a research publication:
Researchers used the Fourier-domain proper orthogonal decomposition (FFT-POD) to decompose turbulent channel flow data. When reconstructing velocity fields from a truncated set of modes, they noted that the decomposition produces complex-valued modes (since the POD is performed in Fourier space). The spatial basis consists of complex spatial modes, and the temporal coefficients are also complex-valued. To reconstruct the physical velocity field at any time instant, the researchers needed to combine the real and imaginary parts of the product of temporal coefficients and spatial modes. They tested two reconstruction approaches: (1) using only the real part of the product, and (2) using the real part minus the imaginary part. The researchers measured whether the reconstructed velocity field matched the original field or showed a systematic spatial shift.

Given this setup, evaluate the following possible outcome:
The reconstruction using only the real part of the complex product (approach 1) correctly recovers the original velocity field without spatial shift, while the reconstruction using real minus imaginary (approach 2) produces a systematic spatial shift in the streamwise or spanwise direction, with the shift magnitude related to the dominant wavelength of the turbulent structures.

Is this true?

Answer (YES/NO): NO